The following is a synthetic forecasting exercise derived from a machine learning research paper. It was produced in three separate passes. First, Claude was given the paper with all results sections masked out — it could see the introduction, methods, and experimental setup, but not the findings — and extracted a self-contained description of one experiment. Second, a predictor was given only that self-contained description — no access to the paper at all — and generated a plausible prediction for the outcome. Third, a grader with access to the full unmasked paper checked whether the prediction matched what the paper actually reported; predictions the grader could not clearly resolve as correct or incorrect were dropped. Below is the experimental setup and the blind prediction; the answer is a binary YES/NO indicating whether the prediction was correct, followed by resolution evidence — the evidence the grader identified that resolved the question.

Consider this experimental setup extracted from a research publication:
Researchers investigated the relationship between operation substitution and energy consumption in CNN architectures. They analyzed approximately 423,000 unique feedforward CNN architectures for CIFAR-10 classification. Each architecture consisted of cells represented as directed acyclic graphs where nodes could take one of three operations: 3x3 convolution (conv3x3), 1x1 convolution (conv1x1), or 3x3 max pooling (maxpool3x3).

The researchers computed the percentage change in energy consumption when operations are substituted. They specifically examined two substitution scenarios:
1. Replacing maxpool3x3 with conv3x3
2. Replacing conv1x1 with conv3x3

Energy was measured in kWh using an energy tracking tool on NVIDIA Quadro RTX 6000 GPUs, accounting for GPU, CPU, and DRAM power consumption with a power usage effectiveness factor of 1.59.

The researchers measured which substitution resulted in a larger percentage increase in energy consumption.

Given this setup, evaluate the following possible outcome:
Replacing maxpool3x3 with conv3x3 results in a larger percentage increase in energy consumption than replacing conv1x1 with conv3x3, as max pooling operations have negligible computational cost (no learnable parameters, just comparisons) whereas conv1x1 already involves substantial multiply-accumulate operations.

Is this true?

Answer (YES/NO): YES